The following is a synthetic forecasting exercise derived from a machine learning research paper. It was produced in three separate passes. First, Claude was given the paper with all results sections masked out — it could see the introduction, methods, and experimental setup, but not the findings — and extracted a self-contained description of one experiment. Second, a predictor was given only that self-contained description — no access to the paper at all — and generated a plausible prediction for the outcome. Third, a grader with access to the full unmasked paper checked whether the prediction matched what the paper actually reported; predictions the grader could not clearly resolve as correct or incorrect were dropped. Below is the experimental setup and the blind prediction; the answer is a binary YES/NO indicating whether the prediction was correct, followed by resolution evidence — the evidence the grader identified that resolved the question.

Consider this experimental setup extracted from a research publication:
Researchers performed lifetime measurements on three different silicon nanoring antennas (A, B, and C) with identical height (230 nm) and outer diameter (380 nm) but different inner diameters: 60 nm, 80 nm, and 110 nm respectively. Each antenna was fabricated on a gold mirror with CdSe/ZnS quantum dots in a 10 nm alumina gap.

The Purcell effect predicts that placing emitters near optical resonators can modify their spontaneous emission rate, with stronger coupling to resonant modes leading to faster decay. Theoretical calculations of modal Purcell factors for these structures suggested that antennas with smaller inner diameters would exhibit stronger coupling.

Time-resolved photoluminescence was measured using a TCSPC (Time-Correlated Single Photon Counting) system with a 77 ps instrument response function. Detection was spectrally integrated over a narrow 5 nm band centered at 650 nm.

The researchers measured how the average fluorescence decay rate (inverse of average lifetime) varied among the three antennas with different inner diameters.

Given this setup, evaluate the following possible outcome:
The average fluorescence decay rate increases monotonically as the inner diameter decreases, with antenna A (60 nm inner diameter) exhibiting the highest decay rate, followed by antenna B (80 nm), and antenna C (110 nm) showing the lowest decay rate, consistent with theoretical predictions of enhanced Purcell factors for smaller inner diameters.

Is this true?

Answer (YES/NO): YES